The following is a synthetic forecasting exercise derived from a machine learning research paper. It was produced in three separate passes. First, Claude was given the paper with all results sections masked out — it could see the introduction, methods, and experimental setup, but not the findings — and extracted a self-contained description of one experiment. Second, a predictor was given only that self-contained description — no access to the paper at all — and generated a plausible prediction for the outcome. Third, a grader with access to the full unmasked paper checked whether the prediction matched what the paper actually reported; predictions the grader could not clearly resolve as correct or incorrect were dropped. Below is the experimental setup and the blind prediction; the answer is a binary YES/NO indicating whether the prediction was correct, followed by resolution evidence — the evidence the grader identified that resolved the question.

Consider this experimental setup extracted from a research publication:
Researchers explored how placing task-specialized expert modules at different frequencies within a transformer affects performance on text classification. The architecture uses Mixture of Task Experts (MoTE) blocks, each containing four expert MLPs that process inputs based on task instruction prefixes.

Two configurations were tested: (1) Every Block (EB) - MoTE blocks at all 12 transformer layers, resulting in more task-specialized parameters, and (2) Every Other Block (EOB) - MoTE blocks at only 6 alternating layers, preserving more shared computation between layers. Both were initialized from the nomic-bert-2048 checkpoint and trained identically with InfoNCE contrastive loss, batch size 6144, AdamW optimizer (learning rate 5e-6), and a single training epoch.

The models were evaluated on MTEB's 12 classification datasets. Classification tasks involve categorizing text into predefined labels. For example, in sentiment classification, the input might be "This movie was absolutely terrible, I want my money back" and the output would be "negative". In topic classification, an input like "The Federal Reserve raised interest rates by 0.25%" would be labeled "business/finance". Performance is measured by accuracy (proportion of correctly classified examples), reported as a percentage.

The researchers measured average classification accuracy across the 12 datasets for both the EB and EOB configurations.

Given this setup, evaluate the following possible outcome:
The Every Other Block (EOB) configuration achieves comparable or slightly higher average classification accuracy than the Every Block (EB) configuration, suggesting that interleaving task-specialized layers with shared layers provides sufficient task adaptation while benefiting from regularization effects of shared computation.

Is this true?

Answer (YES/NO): YES